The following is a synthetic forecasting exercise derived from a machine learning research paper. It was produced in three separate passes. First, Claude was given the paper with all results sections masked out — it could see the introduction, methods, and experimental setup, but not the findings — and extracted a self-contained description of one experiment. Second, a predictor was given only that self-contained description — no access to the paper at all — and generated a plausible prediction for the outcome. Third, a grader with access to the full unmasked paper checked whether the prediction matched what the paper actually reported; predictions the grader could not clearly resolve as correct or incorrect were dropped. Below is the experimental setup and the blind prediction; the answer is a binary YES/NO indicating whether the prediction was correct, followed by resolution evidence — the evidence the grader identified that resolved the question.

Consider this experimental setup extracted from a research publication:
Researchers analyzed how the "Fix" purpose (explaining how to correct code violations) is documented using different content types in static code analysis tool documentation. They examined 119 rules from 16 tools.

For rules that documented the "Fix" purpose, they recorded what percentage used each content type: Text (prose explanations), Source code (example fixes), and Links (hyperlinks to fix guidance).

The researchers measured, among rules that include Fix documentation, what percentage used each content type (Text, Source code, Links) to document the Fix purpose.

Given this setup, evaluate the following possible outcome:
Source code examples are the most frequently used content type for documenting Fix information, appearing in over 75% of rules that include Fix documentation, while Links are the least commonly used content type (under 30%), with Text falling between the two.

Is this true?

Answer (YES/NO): YES